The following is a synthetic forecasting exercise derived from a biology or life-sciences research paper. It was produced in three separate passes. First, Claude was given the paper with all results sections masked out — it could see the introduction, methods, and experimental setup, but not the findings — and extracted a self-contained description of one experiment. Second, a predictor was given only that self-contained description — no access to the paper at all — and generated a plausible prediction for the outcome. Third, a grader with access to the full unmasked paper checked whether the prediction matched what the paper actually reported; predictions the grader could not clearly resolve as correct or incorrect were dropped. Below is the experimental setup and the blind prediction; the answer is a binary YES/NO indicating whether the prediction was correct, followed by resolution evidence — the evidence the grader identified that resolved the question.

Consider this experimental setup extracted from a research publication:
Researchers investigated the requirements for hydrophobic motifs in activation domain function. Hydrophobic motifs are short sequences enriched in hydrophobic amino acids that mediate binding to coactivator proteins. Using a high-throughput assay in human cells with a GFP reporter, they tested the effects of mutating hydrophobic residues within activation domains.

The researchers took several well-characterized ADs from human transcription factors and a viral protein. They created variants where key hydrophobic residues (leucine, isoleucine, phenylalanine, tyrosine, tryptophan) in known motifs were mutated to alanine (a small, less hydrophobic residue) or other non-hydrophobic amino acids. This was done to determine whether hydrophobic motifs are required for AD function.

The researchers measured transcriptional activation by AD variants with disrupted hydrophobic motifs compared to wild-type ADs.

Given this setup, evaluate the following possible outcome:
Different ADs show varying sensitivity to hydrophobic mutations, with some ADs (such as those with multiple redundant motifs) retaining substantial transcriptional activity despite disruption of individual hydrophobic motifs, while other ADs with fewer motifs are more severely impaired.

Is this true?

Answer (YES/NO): YES